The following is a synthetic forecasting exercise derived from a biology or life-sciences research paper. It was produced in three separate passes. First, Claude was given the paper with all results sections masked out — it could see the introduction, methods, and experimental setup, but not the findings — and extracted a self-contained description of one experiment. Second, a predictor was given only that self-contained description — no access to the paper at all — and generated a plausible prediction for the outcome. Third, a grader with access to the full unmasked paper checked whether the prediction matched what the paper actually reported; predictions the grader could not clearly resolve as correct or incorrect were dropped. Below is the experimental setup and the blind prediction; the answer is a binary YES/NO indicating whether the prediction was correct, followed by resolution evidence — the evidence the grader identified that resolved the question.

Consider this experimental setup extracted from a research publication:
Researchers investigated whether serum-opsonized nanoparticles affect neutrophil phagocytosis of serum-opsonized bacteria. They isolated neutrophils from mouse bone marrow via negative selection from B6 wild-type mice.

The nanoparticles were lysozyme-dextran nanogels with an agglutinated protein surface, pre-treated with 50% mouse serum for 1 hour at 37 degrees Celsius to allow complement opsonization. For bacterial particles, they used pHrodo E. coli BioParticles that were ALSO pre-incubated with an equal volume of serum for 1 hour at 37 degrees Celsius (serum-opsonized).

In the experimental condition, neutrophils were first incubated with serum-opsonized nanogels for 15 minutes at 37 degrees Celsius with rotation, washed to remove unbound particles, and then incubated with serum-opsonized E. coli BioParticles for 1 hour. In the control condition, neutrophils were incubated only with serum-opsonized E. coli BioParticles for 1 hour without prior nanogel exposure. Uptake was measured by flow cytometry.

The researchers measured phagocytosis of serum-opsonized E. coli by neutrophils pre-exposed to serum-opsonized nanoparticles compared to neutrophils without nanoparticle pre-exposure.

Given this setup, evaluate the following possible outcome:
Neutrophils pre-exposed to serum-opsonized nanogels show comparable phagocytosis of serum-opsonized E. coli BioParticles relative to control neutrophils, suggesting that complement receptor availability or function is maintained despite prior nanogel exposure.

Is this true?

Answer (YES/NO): YES